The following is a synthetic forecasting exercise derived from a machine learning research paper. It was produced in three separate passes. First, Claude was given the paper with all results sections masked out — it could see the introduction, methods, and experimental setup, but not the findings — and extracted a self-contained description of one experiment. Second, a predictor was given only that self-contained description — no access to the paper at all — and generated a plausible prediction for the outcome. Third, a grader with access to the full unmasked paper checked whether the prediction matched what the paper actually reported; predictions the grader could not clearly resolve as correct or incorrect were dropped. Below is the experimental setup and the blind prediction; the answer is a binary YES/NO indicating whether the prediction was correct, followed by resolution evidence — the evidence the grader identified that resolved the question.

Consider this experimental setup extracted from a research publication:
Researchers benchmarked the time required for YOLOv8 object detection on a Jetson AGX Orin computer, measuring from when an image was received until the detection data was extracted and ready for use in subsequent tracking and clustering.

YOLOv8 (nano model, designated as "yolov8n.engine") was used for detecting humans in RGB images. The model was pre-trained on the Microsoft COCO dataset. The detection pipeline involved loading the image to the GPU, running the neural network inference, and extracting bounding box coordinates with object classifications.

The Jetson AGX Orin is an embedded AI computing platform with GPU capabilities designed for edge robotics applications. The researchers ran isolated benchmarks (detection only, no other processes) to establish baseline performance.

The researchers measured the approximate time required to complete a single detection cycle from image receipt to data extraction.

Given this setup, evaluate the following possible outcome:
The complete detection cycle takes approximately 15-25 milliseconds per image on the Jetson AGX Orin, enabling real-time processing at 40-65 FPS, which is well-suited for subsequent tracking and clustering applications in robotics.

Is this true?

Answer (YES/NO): NO